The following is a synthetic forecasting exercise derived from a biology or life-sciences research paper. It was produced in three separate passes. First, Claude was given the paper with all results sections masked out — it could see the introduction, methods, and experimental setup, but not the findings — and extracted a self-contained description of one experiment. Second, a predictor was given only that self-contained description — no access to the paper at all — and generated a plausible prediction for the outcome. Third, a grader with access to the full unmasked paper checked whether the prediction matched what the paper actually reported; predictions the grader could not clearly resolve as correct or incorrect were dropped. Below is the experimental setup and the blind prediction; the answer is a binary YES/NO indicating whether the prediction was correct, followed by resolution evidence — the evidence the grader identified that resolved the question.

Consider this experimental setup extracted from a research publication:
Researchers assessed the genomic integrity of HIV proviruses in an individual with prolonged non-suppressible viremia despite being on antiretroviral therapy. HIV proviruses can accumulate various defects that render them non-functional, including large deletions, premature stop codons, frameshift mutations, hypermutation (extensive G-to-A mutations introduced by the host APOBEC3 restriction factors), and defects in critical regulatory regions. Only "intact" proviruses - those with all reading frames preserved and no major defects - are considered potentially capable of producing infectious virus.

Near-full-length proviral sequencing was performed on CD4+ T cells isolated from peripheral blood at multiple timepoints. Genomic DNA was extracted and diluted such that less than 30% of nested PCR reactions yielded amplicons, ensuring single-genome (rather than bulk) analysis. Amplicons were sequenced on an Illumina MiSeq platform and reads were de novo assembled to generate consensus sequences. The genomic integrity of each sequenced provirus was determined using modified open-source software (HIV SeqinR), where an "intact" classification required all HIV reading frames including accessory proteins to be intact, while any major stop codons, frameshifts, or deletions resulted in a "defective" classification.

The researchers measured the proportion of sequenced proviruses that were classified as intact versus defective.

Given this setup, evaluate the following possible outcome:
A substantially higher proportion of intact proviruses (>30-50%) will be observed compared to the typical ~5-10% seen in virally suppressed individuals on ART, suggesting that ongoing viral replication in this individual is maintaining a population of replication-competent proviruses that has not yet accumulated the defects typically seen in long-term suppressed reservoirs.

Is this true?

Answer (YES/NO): NO